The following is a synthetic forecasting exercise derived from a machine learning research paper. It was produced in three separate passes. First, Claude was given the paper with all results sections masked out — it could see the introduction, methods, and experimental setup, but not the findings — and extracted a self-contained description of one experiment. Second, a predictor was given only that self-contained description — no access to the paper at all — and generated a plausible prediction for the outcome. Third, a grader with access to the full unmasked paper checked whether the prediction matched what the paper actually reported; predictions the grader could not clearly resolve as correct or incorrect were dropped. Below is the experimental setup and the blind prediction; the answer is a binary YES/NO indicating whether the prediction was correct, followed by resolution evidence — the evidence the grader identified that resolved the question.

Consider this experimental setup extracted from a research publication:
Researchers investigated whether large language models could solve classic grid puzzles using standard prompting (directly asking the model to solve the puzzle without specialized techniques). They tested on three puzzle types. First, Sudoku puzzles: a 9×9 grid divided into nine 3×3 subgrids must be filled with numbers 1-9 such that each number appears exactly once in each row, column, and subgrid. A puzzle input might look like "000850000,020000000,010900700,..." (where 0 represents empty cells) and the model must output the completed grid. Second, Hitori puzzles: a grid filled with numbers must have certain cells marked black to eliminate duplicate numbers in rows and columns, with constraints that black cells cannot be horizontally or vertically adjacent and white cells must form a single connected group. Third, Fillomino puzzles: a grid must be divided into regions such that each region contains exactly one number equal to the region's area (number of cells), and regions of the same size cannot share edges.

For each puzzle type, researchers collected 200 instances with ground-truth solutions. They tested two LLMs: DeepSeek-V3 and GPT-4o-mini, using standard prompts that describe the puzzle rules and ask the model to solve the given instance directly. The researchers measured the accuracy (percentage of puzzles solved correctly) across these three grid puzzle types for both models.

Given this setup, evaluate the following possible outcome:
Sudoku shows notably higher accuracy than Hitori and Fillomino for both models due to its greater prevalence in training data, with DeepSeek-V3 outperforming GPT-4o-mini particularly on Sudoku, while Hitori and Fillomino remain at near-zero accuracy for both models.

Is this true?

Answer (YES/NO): NO